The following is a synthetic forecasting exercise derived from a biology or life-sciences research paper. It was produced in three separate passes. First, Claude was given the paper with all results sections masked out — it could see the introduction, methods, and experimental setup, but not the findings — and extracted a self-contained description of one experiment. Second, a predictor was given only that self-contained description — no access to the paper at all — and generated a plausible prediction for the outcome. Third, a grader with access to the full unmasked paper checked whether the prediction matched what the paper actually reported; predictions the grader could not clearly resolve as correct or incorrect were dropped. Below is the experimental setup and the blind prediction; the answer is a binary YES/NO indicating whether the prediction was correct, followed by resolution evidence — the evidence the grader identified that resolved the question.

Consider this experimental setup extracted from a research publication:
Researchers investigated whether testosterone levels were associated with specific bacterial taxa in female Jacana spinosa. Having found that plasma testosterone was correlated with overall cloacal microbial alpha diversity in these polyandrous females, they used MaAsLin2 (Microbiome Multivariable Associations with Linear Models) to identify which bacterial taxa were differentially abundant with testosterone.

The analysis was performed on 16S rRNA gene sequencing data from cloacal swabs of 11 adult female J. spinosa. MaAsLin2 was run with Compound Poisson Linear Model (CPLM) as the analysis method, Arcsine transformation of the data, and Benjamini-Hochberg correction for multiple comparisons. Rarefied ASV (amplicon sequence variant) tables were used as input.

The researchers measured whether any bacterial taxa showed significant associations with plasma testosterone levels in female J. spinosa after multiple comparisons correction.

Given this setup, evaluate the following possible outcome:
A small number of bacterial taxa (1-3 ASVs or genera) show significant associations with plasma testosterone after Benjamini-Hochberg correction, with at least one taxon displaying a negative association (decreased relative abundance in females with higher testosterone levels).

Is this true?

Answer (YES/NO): NO